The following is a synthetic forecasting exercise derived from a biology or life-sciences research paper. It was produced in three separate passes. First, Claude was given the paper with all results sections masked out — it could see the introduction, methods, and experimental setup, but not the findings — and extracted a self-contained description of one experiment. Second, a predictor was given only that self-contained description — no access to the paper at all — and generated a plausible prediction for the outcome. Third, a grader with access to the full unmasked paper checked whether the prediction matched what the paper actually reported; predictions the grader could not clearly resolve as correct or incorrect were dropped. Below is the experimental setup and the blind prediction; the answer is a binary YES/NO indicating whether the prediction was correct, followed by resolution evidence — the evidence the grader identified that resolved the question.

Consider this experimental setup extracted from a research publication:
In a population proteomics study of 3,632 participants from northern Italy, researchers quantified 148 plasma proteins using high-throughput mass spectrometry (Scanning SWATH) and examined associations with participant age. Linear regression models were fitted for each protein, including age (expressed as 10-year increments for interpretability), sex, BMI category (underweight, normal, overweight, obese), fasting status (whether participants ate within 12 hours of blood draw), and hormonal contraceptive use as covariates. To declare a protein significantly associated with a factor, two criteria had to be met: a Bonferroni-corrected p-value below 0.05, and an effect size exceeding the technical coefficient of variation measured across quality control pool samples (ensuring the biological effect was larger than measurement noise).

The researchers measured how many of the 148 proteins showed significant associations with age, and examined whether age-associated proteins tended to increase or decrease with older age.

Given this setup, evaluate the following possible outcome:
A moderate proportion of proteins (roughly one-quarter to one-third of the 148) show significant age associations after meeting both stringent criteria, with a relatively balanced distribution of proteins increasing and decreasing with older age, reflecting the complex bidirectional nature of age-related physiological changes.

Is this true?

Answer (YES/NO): NO